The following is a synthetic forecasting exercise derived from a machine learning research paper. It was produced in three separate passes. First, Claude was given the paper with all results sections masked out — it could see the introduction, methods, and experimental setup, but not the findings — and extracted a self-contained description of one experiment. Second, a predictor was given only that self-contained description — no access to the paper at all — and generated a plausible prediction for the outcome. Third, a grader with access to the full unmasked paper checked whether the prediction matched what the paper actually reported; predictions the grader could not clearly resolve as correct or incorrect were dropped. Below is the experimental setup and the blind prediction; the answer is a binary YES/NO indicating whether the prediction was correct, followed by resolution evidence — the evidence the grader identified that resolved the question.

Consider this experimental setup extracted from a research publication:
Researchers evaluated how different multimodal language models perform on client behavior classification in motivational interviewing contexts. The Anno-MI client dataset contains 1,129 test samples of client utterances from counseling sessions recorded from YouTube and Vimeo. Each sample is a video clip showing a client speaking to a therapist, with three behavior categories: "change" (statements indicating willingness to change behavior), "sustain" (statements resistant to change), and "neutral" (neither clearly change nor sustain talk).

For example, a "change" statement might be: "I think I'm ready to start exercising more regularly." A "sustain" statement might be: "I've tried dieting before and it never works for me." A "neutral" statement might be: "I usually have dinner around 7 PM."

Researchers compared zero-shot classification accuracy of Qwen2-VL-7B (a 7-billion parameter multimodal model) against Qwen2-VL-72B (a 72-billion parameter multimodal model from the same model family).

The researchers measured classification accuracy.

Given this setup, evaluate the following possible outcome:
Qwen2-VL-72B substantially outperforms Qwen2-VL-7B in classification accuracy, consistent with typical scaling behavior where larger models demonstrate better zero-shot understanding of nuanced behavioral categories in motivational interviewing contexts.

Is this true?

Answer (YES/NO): YES